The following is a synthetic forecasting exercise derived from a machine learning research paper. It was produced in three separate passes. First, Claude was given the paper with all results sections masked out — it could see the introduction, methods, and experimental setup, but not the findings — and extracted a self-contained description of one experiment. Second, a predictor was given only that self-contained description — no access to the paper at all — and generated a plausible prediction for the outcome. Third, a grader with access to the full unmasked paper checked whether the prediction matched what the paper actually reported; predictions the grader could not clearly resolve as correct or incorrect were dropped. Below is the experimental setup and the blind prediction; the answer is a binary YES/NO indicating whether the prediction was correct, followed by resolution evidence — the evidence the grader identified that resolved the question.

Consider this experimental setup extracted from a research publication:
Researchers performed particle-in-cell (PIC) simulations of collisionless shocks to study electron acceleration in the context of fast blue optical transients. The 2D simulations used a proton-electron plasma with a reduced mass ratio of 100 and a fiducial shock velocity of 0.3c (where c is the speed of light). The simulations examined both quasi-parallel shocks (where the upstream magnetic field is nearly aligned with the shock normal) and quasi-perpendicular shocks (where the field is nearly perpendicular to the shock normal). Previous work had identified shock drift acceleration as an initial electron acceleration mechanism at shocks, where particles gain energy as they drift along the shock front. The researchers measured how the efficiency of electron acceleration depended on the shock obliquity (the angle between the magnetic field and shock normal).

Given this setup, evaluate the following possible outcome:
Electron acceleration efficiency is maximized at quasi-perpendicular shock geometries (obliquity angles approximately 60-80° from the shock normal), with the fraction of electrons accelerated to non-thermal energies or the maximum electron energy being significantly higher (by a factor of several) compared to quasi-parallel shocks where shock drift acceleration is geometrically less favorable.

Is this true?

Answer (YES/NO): NO